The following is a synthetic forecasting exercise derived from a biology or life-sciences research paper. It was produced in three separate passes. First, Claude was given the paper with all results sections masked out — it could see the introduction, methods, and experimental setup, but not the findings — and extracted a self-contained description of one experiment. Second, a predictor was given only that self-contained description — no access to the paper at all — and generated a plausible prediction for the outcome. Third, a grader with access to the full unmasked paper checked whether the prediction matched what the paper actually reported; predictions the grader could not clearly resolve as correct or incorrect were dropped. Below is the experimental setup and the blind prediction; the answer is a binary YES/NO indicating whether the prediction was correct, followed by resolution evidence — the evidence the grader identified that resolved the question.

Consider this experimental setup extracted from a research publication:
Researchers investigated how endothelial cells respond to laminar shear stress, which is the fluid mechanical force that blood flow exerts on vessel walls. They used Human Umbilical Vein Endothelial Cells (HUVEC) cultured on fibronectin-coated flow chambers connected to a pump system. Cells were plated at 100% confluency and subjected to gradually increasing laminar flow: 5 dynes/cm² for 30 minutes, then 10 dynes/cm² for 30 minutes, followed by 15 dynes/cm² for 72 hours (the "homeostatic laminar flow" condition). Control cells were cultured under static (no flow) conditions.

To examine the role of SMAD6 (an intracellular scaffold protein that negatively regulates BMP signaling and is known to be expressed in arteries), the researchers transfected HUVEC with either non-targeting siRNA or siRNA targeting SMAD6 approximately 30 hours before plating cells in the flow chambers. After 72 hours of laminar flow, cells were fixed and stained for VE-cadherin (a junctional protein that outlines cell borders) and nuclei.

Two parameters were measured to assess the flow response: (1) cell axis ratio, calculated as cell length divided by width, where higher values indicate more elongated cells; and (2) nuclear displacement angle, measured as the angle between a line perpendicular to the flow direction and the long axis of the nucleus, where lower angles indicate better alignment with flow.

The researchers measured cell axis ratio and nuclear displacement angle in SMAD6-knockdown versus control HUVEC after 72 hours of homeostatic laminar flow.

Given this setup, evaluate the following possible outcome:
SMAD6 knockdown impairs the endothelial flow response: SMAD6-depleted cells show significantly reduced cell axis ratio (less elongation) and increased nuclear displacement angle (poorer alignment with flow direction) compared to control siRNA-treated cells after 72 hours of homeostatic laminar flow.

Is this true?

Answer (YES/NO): YES